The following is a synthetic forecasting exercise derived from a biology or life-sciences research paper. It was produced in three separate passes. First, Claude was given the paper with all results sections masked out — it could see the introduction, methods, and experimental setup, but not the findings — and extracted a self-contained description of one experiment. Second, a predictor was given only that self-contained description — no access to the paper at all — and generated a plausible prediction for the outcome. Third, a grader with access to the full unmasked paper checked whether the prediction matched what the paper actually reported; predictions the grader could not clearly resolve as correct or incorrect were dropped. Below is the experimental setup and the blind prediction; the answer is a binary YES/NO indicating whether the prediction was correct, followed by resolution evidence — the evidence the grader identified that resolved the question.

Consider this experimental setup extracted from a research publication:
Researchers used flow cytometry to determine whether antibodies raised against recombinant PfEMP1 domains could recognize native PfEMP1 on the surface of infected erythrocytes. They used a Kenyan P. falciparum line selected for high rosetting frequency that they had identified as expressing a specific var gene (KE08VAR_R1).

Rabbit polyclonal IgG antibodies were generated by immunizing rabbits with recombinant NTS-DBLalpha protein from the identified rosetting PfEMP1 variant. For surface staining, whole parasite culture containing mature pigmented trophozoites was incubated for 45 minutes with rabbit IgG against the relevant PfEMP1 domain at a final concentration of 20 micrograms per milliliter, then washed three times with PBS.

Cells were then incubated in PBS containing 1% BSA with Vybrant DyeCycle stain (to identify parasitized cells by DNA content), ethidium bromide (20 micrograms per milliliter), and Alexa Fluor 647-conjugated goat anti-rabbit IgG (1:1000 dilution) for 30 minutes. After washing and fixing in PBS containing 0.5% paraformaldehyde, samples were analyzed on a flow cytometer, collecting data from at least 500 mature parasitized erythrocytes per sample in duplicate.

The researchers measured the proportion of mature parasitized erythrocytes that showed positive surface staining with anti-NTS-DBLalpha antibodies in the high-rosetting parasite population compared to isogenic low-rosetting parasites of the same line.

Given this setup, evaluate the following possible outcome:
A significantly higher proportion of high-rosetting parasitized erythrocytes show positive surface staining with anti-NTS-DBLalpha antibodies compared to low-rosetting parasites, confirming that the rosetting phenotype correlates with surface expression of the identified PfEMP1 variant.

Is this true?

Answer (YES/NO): YES